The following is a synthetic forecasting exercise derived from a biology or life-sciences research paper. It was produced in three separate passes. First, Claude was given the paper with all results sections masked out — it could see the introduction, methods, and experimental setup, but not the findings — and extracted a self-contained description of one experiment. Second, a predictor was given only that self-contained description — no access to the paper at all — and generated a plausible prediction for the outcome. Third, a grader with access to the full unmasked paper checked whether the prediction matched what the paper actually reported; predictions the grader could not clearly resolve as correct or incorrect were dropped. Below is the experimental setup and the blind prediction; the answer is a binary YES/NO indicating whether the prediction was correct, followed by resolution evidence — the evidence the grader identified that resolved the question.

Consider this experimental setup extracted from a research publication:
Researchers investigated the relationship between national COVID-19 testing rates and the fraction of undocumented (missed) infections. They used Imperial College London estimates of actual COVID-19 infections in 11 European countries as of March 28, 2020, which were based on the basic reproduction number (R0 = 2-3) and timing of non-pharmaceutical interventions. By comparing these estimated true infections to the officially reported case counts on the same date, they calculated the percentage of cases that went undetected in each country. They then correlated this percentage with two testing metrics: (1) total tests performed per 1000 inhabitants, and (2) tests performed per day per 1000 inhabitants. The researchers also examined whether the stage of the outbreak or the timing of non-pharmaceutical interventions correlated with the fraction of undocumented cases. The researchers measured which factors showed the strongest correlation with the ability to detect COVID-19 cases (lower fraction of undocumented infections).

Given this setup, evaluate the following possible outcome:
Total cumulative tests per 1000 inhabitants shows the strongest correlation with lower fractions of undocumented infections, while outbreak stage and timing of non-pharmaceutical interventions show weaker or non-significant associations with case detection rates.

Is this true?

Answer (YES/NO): NO